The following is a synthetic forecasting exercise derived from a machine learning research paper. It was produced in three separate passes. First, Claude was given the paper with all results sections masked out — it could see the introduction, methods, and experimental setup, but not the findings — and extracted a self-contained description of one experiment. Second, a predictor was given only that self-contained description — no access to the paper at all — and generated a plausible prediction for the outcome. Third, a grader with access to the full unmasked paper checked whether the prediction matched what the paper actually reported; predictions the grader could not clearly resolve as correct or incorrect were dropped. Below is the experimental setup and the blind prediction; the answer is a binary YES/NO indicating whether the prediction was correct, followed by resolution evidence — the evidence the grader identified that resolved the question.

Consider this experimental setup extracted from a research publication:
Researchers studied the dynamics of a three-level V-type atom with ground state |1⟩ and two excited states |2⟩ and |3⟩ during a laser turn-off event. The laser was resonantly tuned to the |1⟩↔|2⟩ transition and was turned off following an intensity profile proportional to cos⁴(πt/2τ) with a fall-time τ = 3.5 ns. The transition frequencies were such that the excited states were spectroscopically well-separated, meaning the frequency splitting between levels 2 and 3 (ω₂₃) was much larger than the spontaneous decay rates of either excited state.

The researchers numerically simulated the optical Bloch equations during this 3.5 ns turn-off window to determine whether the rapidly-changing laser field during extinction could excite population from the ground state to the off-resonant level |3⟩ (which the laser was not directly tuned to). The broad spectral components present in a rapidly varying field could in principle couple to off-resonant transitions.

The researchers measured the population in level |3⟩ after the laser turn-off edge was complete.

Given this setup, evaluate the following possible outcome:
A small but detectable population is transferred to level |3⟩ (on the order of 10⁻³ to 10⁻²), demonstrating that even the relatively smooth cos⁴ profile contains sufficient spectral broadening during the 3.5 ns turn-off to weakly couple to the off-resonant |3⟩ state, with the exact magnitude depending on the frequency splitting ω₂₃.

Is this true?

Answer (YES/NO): NO